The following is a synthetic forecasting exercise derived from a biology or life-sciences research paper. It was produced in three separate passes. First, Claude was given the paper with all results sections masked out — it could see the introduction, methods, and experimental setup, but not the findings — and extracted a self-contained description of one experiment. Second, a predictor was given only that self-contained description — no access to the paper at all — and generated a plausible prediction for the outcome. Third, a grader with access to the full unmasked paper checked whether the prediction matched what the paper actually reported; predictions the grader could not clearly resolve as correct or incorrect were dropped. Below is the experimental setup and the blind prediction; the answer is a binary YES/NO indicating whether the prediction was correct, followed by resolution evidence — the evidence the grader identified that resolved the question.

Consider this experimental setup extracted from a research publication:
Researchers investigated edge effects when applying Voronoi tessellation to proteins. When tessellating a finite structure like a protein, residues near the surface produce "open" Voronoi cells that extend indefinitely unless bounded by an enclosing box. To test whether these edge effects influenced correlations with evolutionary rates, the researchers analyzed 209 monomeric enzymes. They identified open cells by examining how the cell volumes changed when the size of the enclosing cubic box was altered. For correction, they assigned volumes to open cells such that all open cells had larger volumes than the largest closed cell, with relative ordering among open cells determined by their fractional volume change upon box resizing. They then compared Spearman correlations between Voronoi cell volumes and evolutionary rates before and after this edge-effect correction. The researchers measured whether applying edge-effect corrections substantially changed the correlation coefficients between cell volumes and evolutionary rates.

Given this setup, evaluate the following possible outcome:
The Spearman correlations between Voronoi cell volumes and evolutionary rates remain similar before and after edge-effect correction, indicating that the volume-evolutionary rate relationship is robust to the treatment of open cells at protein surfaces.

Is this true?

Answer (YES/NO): YES